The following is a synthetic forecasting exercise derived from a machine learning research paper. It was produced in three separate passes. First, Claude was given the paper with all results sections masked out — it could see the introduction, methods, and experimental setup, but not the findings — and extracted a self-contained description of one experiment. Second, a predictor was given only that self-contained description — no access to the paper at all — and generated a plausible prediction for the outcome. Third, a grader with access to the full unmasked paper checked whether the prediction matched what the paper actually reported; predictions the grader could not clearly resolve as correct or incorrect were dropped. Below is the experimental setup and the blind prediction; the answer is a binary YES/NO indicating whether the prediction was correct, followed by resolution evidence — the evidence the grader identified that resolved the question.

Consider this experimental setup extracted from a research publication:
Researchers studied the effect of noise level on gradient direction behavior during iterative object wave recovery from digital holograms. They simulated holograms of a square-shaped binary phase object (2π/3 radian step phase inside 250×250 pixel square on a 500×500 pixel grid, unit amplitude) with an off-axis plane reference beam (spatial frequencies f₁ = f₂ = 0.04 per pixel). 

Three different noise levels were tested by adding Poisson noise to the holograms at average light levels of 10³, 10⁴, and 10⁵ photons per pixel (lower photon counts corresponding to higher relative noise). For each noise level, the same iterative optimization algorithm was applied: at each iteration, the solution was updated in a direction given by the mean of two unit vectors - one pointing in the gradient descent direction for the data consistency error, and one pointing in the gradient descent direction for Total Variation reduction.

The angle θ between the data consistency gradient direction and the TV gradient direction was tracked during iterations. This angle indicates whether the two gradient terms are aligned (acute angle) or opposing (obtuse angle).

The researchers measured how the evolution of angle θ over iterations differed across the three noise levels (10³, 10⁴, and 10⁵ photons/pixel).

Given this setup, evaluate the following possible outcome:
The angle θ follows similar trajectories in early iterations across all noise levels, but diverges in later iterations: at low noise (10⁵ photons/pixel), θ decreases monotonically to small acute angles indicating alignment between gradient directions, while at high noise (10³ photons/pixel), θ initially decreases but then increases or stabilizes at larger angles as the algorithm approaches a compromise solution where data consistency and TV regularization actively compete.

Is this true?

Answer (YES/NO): NO